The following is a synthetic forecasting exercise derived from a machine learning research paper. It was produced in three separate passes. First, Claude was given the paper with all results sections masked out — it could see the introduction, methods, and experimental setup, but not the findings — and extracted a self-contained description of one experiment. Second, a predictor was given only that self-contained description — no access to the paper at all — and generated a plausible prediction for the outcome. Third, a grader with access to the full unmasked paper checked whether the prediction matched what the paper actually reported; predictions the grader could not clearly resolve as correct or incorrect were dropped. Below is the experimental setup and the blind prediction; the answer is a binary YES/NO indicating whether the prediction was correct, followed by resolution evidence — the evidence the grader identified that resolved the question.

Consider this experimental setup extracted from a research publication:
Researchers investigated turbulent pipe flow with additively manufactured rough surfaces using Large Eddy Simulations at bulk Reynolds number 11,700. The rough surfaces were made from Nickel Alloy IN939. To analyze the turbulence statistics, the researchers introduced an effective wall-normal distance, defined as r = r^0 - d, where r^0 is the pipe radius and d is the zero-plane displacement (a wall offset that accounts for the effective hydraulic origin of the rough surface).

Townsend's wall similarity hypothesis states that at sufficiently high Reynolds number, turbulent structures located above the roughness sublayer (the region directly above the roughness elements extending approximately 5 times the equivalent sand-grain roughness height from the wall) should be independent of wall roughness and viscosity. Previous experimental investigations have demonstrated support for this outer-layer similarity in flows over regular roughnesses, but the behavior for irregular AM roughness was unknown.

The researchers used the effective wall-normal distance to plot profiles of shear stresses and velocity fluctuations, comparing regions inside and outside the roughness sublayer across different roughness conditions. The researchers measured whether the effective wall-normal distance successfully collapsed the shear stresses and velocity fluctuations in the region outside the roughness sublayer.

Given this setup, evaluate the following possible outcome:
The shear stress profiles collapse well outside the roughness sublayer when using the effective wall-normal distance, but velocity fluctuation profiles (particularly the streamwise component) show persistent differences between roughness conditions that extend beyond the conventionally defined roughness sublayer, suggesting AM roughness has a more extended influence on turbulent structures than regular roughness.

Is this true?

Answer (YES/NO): NO